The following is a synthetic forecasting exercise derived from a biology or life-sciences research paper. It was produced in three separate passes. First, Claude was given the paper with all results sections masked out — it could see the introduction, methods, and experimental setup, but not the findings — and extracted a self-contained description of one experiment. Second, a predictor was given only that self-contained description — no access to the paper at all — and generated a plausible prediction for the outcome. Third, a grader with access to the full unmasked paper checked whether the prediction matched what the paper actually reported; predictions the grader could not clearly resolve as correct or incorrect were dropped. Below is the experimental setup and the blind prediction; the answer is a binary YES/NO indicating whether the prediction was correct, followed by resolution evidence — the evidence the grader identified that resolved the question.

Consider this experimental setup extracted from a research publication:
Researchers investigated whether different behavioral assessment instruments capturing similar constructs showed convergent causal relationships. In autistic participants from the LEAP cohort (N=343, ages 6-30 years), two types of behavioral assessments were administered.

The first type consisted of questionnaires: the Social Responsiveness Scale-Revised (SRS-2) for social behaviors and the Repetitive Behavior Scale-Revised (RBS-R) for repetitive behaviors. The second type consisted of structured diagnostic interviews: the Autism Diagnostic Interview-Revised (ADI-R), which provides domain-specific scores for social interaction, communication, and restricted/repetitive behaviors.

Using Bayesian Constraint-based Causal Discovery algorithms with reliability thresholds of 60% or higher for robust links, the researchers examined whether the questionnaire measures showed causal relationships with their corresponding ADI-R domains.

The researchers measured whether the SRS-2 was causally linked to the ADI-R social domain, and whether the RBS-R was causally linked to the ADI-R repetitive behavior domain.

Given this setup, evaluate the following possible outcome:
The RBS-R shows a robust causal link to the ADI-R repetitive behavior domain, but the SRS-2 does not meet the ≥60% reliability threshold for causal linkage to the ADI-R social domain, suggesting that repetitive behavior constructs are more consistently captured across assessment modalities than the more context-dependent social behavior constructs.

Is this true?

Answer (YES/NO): NO